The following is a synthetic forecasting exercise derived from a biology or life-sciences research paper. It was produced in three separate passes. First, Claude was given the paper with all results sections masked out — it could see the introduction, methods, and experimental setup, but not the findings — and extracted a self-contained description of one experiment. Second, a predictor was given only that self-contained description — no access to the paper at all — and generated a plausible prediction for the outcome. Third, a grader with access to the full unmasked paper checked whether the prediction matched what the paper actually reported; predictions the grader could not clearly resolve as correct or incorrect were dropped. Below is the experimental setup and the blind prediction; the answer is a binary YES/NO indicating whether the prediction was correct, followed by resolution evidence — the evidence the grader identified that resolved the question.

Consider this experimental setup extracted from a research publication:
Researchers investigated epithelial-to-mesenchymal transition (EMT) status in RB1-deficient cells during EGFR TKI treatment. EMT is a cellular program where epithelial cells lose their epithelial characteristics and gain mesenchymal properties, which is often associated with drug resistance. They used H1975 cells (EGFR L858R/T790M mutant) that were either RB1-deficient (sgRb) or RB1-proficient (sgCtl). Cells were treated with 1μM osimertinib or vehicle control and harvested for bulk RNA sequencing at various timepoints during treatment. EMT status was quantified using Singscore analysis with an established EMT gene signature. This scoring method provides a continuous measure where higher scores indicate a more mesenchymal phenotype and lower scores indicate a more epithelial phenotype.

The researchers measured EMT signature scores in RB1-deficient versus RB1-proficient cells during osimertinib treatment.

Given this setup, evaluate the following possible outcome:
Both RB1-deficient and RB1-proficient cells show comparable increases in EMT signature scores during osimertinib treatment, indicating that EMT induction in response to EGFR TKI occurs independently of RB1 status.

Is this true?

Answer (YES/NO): NO